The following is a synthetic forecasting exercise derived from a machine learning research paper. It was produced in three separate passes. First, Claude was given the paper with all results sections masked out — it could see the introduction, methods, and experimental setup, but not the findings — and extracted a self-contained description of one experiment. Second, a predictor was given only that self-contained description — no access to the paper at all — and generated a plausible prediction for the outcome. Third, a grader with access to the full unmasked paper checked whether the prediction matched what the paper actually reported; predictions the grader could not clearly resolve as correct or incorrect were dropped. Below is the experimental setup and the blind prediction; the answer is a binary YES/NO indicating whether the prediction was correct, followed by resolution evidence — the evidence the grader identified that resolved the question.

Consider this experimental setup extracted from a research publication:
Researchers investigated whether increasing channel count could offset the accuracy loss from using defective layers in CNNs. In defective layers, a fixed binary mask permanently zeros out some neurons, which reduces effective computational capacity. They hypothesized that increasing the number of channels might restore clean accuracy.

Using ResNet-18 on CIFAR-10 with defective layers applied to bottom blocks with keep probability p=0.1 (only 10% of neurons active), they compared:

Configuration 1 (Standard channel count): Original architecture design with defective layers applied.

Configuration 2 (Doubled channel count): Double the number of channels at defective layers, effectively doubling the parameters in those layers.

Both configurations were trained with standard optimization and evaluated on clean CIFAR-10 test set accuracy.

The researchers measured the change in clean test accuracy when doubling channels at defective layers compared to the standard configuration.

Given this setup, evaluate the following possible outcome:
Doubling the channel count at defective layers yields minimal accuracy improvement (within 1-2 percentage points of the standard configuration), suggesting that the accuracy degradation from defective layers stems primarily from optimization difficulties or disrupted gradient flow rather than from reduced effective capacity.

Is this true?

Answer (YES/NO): NO